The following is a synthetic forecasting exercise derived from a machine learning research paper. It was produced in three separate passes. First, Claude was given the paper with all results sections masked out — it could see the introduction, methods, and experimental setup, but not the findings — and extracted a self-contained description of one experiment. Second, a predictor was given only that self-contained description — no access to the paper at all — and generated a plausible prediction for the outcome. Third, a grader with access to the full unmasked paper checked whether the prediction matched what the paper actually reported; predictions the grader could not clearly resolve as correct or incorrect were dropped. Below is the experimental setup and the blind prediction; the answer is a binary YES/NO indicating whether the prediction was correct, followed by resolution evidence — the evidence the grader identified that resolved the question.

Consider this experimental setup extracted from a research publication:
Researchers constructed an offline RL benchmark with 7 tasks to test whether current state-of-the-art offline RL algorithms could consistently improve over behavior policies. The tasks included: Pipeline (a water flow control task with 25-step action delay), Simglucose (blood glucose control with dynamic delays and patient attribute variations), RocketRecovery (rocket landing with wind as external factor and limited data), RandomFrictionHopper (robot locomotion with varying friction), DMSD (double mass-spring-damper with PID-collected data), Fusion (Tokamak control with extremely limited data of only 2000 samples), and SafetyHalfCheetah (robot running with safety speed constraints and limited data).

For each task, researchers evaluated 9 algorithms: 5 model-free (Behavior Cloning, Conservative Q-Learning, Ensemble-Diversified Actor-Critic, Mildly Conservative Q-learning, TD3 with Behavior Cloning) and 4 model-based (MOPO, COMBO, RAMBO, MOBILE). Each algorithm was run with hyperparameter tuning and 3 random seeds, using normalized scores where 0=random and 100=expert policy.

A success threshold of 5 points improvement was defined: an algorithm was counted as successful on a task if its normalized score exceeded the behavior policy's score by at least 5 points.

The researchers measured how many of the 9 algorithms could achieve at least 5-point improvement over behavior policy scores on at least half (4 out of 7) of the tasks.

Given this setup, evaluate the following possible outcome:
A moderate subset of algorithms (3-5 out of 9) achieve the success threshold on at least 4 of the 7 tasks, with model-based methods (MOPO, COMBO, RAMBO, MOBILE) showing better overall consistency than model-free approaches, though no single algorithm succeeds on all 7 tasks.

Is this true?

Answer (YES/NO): NO